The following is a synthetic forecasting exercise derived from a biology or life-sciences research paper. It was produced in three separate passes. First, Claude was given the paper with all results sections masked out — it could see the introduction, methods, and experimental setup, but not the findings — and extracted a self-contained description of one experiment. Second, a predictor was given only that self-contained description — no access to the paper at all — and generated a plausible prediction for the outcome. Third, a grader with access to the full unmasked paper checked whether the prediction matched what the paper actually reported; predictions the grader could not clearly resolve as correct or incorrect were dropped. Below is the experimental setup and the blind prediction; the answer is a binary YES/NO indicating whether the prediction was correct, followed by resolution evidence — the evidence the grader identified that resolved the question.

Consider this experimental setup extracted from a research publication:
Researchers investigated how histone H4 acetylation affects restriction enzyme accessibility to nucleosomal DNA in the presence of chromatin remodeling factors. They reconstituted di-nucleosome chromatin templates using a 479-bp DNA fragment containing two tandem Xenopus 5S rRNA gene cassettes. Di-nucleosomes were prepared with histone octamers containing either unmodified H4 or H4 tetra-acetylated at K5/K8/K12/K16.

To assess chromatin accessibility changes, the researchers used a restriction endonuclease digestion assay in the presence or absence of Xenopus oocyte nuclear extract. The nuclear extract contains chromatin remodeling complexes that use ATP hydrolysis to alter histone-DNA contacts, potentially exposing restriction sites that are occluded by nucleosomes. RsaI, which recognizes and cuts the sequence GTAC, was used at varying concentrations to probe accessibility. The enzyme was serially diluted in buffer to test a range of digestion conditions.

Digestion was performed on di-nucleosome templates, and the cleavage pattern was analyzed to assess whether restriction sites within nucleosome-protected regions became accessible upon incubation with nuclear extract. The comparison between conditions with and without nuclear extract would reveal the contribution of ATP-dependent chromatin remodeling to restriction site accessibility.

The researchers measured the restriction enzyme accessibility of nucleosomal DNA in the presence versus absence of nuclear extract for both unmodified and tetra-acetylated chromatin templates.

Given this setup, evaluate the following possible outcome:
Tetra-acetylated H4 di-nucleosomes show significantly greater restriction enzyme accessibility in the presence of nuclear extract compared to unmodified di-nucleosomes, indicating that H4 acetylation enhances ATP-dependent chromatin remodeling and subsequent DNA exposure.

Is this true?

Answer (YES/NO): NO